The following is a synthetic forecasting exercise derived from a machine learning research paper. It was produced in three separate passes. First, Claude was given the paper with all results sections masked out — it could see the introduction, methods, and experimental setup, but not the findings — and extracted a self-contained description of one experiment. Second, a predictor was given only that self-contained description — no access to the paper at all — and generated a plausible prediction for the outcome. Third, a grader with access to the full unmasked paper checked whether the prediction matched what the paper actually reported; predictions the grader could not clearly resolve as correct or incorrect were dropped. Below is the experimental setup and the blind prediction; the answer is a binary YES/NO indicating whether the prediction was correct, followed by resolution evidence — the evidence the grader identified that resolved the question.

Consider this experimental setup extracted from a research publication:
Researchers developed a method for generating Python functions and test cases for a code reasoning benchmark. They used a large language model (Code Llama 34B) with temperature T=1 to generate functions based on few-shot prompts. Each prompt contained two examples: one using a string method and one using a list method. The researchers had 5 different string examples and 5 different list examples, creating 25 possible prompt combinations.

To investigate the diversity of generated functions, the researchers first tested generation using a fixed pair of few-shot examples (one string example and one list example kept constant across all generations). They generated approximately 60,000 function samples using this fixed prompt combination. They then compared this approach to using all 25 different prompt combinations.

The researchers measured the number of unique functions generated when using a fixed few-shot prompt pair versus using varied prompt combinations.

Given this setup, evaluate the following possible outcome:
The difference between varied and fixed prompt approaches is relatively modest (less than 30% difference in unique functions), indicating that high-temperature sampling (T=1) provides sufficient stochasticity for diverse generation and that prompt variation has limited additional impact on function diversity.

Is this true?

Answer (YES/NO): NO